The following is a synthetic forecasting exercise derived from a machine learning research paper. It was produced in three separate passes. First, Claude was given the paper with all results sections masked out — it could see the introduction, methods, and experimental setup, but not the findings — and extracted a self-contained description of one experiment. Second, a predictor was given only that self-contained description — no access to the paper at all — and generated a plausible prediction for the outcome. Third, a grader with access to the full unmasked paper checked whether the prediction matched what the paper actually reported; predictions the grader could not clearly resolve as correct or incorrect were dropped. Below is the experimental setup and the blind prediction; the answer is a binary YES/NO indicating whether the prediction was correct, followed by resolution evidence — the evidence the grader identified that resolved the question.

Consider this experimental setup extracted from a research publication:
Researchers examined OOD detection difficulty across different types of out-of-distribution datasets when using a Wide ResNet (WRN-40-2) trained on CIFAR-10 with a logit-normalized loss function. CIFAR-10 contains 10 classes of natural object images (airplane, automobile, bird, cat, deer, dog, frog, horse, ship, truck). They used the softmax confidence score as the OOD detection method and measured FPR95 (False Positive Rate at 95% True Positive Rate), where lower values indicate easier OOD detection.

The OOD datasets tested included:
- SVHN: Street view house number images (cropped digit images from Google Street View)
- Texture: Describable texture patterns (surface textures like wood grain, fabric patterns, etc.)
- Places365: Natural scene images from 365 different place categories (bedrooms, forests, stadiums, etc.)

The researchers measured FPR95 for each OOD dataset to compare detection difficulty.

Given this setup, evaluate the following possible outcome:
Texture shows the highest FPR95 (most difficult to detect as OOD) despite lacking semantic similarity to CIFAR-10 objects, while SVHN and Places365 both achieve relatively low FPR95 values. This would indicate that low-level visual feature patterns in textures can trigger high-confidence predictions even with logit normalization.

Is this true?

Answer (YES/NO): NO